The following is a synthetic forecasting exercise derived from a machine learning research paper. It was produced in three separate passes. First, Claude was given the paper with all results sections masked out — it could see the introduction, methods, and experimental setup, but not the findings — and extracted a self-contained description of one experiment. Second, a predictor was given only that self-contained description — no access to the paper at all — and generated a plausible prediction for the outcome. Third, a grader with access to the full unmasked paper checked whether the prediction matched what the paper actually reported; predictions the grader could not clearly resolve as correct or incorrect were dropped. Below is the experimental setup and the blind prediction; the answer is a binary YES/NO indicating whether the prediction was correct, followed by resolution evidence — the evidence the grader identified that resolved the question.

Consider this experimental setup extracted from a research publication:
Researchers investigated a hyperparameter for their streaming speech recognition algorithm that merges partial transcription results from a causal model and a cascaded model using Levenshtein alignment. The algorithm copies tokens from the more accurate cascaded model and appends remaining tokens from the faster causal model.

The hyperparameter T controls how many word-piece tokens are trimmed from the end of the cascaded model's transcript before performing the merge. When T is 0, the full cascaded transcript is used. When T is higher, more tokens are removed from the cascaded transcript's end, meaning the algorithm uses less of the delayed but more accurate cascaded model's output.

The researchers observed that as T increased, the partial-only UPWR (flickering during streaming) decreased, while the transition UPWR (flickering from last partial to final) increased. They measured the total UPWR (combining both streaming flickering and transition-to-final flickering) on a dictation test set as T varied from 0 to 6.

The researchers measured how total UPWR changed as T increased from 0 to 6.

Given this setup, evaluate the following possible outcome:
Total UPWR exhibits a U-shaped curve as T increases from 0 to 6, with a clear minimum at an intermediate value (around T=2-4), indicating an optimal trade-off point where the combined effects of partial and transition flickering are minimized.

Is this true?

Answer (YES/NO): NO